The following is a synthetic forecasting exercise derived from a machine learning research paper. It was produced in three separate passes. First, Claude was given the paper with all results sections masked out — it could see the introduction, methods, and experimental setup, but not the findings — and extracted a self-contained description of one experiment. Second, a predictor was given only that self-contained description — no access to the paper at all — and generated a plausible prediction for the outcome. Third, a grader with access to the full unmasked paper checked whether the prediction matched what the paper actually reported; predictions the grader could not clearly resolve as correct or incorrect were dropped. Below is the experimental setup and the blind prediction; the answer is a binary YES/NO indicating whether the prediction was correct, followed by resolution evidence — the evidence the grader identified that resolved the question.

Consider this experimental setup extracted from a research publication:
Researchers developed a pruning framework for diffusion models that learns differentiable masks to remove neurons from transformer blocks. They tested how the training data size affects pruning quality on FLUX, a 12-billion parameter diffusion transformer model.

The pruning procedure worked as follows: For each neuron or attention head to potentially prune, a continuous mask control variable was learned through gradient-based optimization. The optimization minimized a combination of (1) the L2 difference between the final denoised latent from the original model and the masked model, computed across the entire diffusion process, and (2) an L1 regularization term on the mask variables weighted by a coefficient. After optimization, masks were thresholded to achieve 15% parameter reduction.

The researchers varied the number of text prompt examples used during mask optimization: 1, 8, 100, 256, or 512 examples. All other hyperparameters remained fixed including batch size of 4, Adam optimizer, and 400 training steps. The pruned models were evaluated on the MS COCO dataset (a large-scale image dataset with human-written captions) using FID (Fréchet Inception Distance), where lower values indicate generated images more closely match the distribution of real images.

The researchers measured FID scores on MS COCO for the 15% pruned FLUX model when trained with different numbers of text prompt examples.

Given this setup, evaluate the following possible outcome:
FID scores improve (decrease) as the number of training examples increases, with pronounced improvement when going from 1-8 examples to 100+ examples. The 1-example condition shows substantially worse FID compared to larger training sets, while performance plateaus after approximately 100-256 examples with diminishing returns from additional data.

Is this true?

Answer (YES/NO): NO